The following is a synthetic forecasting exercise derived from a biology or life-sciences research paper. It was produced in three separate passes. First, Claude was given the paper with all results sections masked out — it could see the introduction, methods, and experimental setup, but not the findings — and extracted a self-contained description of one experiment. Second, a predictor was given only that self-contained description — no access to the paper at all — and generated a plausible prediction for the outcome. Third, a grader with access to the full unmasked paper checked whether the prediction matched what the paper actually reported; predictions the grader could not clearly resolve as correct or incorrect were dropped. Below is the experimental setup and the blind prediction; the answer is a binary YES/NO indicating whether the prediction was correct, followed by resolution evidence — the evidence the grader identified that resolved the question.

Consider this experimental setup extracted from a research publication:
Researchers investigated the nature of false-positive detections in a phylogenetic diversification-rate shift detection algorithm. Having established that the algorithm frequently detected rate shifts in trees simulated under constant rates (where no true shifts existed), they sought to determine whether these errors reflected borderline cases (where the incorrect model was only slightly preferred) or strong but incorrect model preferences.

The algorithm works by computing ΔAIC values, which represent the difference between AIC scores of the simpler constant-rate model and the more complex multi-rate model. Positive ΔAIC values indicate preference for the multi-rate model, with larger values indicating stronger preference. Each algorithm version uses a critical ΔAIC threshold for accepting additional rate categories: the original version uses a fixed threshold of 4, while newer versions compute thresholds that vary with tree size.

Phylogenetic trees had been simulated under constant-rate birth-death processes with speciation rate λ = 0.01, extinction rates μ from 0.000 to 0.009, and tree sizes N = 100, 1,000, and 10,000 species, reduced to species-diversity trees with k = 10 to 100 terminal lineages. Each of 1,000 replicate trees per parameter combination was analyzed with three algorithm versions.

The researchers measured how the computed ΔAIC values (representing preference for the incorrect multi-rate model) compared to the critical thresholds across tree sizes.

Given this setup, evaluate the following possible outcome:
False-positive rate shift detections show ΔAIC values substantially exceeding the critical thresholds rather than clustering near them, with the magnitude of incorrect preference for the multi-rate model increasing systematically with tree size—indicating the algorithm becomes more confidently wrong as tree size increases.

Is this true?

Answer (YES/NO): YES